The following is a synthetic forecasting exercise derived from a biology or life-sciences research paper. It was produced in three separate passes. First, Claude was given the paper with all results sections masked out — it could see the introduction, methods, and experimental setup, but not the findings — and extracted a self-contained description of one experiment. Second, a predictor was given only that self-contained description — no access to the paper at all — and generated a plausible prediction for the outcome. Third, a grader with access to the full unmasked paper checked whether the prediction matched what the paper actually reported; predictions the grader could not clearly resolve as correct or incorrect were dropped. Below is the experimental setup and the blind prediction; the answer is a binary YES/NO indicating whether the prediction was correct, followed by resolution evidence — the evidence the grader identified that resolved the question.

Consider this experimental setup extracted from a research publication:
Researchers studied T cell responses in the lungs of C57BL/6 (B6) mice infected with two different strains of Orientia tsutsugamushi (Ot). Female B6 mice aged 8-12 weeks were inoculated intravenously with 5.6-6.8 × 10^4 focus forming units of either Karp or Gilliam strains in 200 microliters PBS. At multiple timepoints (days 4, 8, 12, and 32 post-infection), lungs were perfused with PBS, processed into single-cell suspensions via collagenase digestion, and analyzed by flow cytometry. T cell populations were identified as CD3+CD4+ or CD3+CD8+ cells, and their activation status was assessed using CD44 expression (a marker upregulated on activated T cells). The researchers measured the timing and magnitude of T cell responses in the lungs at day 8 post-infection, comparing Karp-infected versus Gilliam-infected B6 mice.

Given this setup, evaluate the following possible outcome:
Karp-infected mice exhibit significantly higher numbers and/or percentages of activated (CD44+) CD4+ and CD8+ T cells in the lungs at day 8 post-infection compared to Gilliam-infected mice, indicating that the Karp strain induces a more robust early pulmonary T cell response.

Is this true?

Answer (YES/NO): YES